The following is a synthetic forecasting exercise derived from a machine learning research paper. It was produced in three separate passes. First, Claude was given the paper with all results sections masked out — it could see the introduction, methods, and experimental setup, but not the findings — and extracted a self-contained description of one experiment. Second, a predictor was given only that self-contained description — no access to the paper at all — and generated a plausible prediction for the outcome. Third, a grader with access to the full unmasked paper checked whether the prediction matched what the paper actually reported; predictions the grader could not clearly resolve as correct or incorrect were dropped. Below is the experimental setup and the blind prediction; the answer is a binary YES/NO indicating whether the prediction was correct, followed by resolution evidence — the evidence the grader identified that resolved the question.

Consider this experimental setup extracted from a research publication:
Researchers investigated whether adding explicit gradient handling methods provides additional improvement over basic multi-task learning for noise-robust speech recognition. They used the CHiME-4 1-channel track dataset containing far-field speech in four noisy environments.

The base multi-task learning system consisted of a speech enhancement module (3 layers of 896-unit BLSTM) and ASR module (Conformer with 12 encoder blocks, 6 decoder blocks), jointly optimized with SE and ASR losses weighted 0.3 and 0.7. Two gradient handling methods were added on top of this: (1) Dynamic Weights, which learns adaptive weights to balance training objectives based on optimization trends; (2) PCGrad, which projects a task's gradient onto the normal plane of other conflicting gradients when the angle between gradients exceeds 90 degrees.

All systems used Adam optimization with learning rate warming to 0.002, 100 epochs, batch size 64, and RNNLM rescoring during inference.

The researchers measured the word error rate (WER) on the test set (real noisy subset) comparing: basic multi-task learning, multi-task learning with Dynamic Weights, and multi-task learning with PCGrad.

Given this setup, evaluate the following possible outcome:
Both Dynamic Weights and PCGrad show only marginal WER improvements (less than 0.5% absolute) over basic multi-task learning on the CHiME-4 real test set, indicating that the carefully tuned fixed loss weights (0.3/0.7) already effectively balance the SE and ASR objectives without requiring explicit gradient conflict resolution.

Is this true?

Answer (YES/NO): NO